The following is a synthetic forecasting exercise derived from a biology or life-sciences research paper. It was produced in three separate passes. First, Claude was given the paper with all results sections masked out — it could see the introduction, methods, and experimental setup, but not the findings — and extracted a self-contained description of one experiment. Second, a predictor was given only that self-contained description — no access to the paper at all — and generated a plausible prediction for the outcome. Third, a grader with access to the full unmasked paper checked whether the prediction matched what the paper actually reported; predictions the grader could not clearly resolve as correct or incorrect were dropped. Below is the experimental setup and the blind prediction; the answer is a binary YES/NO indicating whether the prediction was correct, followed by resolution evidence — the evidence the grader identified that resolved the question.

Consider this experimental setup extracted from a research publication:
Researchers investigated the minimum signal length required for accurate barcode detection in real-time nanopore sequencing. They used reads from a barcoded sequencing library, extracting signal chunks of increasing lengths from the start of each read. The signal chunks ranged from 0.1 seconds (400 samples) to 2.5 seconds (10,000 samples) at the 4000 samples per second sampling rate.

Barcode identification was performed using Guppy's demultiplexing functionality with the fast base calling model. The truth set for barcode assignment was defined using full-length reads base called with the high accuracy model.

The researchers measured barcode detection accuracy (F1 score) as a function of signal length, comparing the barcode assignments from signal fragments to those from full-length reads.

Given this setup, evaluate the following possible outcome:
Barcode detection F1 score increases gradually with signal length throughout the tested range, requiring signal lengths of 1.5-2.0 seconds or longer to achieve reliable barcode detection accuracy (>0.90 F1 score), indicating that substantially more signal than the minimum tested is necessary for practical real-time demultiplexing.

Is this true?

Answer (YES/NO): NO